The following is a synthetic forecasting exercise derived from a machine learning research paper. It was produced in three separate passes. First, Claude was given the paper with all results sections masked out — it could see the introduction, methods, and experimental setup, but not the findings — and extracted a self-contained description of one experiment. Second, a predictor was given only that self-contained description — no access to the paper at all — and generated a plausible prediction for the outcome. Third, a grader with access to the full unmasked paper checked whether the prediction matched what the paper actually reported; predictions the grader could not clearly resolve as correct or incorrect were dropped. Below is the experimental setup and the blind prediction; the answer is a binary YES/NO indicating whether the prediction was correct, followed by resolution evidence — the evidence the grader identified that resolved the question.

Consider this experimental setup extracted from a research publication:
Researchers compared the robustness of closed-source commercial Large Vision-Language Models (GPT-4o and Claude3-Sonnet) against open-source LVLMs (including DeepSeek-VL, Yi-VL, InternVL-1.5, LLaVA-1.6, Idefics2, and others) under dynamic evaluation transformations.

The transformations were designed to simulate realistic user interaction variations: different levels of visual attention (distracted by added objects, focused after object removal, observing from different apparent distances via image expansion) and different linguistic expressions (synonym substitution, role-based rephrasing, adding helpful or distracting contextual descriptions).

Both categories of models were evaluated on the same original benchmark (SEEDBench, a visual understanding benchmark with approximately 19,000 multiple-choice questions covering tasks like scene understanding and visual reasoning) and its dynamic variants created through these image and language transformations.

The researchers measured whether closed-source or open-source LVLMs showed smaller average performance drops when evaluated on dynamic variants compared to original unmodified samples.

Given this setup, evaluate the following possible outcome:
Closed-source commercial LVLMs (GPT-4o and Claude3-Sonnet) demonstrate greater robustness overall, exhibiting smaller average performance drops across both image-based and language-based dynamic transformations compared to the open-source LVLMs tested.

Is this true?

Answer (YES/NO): NO